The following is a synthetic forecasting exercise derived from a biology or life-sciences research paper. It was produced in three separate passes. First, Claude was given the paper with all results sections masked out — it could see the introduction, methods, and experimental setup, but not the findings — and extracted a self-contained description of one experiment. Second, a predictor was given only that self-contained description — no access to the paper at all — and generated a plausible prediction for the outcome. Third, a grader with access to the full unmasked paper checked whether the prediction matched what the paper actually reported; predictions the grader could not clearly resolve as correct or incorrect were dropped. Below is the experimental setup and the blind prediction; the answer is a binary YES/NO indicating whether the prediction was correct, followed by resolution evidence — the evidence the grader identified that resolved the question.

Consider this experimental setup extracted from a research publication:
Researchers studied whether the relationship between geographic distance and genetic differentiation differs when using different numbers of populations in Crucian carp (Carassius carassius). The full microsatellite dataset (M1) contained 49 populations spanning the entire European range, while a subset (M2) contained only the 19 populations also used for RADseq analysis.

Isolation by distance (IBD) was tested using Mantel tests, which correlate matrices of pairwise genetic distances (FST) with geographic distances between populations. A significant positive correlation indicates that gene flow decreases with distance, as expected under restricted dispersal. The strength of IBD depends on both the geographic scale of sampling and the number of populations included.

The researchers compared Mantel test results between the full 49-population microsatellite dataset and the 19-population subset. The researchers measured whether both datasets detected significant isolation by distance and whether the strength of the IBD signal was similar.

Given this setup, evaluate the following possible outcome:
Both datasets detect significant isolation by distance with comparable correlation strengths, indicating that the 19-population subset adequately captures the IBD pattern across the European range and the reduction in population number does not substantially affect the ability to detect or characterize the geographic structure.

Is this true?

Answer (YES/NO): NO